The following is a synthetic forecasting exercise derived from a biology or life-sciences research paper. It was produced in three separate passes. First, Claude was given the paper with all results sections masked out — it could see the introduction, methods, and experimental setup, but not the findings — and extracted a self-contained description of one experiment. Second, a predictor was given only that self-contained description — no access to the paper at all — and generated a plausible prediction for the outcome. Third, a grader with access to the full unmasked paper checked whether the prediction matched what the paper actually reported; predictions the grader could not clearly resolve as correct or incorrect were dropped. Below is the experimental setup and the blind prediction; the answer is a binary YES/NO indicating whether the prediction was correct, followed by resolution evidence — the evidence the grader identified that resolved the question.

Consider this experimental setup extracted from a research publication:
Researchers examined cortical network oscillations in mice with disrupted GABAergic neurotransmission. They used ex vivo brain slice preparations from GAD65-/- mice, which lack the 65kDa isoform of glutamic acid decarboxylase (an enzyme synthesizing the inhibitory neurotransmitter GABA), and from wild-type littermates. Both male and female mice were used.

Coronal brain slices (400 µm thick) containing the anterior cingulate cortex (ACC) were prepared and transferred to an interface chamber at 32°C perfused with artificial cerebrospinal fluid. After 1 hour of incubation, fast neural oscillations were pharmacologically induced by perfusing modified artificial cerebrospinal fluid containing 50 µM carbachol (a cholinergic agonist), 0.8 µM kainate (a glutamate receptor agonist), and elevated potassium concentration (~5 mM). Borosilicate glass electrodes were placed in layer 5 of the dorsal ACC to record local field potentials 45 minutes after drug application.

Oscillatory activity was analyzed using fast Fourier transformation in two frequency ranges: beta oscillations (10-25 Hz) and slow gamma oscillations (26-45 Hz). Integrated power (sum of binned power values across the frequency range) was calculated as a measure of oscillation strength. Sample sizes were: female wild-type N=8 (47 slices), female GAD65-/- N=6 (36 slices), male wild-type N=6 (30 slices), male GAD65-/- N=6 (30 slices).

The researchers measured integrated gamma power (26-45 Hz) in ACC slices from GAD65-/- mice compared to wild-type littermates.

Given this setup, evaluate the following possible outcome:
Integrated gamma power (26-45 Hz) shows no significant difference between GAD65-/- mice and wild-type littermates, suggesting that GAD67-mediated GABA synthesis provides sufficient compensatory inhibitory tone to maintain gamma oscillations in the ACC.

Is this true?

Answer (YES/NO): NO